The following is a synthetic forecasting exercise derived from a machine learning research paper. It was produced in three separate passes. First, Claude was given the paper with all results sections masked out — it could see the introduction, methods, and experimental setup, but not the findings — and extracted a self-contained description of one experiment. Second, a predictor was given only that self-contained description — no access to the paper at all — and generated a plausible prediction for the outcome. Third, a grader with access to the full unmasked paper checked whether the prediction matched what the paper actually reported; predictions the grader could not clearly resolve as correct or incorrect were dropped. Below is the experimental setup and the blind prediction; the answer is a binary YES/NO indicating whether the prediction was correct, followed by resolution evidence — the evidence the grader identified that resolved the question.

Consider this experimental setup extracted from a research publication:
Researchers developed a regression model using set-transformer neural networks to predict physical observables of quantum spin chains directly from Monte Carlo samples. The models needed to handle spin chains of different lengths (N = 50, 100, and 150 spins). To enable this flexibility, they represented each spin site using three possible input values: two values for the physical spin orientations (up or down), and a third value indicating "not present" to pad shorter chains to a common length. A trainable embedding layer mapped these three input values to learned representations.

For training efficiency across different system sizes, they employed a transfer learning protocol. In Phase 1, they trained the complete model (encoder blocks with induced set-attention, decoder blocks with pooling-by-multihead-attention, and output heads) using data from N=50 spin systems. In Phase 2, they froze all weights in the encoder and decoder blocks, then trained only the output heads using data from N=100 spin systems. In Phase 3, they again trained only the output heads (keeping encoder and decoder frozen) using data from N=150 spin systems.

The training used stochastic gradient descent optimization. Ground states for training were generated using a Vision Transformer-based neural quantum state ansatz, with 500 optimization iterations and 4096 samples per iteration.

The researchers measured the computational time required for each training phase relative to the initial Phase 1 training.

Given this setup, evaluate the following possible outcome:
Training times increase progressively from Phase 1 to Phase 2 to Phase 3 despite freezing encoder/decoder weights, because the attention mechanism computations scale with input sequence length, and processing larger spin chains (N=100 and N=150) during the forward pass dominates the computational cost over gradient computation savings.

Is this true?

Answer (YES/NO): NO